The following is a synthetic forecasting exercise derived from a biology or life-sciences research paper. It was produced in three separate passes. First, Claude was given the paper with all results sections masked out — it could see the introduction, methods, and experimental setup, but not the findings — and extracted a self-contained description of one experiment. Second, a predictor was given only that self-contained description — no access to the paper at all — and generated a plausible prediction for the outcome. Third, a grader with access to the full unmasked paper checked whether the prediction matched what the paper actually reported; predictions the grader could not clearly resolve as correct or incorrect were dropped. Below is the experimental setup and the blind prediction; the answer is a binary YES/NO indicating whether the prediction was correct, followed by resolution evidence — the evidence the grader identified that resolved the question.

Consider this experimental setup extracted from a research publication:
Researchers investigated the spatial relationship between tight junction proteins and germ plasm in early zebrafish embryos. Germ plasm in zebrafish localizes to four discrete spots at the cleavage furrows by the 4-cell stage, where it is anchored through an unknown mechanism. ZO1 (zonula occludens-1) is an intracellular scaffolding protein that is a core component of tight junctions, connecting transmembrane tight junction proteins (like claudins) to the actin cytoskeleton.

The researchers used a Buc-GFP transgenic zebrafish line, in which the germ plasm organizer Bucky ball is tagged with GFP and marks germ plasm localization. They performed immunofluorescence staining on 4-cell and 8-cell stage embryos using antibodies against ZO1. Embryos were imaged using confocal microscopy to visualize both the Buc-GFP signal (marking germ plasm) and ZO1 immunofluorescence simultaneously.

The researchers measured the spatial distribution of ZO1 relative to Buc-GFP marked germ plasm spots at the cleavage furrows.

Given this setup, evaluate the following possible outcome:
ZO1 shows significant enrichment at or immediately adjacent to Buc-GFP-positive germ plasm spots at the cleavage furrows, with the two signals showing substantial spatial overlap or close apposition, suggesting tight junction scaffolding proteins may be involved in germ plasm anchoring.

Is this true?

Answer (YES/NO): YES